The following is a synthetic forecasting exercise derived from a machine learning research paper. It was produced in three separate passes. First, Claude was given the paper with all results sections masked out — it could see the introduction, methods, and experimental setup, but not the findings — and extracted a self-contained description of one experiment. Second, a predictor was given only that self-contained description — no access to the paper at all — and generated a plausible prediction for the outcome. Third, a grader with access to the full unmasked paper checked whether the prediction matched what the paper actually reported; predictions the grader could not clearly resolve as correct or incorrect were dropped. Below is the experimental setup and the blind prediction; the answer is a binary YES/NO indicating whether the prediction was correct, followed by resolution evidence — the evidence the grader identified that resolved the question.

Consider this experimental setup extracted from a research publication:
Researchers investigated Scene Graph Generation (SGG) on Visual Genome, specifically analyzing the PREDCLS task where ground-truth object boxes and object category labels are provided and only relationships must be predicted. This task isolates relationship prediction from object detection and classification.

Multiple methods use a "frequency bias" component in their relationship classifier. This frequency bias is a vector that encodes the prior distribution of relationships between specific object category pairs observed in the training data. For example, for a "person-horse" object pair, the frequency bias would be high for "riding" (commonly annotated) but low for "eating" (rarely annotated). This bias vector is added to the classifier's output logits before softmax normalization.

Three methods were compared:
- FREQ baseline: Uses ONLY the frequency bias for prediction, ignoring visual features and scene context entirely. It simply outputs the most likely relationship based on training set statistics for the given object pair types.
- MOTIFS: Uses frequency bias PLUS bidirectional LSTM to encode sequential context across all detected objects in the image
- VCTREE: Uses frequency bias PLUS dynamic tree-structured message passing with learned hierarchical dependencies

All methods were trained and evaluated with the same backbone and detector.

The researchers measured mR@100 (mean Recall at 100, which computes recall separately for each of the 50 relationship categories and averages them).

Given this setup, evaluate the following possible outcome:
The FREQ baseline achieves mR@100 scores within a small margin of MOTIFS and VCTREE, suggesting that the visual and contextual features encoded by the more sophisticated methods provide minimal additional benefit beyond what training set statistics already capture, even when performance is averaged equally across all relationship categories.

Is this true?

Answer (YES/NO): YES